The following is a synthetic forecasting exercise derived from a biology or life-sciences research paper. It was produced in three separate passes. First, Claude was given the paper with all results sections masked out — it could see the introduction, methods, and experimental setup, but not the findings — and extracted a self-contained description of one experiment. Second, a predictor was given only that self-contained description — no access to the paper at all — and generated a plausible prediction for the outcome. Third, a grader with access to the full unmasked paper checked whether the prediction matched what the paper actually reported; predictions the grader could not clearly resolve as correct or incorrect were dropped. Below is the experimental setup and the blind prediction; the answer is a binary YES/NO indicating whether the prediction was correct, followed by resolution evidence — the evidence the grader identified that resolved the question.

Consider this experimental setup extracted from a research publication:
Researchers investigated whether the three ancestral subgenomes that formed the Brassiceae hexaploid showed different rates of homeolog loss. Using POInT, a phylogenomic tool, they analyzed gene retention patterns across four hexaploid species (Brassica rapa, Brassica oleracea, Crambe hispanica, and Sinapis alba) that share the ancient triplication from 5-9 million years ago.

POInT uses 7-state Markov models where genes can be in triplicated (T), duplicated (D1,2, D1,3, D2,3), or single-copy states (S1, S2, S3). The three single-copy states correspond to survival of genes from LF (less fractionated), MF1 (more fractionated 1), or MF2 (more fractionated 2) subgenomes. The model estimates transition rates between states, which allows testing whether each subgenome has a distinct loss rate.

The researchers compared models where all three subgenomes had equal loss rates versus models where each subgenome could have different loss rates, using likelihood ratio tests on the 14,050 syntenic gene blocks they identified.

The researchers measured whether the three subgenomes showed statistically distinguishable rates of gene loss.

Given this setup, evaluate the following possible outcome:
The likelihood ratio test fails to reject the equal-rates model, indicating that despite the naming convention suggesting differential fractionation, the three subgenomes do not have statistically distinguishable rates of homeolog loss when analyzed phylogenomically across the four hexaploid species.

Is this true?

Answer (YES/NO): NO